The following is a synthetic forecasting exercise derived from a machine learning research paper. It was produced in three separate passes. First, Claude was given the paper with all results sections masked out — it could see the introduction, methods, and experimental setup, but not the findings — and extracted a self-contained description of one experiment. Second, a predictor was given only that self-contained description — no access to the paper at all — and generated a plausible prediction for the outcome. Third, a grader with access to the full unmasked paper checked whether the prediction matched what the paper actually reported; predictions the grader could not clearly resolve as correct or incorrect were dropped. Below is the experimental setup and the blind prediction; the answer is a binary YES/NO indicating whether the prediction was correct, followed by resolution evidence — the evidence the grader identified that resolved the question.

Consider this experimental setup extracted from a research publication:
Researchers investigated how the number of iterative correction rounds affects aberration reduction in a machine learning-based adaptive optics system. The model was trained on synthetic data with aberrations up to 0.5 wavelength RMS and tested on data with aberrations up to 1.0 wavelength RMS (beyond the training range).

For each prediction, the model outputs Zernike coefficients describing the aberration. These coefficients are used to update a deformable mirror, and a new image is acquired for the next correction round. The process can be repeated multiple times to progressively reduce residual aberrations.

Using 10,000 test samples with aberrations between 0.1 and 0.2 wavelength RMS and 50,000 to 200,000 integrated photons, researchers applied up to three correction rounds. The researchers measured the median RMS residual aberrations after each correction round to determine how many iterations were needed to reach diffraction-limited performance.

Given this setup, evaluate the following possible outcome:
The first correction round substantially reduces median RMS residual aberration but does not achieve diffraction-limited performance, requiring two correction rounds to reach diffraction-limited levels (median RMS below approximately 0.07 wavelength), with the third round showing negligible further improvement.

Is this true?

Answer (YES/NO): NO